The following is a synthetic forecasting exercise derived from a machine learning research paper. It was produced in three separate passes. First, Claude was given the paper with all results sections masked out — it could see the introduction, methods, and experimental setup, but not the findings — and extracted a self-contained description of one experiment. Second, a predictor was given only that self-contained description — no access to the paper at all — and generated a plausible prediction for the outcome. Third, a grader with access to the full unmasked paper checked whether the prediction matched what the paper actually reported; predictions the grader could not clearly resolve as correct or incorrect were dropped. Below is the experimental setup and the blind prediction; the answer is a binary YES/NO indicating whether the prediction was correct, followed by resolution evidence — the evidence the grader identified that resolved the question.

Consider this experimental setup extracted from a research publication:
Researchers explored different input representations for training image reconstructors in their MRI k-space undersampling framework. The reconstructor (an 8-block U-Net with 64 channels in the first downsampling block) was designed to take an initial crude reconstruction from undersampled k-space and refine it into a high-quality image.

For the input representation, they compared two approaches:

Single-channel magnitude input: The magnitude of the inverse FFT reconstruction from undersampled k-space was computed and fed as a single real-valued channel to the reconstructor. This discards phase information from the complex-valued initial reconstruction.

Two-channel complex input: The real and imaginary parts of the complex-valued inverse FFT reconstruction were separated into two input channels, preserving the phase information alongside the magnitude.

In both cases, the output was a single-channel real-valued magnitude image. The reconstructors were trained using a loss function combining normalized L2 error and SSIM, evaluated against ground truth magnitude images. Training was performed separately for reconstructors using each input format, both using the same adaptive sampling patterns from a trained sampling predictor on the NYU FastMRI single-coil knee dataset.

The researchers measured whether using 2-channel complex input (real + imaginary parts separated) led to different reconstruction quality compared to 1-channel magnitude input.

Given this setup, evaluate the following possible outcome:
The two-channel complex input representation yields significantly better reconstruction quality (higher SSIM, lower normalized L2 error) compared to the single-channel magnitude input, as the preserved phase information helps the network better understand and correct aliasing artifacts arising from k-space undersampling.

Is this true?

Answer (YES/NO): NO